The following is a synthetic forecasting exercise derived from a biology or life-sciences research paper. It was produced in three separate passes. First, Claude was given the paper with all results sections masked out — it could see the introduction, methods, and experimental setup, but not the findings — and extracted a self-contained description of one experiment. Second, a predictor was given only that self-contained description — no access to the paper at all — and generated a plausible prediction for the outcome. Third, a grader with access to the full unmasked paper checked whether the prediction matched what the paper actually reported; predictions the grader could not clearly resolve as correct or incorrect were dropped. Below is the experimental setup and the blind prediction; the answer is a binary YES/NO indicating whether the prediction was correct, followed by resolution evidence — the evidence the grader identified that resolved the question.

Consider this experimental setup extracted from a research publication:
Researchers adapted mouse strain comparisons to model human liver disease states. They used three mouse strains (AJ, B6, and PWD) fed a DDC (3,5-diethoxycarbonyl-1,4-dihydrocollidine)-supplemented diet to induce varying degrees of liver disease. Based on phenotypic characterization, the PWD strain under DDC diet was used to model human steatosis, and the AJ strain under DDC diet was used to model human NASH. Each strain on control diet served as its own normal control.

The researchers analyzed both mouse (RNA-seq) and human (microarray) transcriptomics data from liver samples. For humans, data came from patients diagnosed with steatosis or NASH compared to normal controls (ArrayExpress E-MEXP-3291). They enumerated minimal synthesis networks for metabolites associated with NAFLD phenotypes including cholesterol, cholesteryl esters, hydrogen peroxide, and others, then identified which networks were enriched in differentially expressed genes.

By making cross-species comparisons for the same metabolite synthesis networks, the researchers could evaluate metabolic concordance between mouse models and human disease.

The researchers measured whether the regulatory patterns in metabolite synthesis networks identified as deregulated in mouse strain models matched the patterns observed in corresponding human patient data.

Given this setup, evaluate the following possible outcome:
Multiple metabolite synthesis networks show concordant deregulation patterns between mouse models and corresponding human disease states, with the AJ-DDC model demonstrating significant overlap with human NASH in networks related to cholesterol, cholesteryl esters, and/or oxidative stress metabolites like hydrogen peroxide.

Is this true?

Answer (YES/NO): NO